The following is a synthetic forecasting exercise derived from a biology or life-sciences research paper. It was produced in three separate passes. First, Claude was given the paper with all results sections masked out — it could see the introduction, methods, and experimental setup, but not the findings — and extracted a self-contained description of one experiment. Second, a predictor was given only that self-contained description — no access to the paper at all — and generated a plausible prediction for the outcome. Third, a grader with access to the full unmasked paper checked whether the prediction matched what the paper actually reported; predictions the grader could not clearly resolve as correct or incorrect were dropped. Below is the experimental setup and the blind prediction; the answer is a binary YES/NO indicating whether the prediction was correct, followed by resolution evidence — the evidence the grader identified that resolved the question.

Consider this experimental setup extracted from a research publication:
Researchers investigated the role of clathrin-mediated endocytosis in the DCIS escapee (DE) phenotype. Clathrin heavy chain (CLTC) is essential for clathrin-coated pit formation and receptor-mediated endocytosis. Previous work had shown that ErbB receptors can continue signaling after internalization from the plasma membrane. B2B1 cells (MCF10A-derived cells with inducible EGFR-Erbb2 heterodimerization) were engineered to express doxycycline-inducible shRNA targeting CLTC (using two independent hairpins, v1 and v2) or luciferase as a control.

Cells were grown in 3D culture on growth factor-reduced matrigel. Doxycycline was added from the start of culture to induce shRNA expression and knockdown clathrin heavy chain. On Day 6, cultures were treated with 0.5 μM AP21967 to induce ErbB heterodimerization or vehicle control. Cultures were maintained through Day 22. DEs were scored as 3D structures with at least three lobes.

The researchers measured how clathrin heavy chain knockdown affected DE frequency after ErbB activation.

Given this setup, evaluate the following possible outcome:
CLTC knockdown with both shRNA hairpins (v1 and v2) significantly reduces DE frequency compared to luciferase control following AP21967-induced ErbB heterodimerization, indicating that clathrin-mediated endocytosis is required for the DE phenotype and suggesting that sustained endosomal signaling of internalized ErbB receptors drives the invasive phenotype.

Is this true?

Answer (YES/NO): NO